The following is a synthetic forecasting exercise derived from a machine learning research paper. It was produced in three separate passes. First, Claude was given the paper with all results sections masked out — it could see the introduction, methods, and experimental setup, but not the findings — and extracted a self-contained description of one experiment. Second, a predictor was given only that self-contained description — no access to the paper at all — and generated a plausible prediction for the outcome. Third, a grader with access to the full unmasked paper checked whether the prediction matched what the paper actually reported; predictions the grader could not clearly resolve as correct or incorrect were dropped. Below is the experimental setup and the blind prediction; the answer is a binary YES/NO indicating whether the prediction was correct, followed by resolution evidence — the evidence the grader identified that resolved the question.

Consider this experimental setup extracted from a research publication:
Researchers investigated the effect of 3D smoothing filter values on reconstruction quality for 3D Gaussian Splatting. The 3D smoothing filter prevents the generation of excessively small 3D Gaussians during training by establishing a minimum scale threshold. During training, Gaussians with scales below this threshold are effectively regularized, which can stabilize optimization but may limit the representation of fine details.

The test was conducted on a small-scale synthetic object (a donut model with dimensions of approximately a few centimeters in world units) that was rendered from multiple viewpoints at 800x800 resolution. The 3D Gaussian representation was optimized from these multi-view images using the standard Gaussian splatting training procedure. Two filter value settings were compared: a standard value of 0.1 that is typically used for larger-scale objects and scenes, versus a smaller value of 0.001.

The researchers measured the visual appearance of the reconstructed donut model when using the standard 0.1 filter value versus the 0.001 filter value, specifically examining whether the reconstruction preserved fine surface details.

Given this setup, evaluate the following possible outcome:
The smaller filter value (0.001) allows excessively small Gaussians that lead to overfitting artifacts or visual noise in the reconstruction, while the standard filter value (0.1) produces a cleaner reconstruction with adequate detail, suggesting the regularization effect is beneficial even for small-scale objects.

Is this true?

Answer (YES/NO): NO